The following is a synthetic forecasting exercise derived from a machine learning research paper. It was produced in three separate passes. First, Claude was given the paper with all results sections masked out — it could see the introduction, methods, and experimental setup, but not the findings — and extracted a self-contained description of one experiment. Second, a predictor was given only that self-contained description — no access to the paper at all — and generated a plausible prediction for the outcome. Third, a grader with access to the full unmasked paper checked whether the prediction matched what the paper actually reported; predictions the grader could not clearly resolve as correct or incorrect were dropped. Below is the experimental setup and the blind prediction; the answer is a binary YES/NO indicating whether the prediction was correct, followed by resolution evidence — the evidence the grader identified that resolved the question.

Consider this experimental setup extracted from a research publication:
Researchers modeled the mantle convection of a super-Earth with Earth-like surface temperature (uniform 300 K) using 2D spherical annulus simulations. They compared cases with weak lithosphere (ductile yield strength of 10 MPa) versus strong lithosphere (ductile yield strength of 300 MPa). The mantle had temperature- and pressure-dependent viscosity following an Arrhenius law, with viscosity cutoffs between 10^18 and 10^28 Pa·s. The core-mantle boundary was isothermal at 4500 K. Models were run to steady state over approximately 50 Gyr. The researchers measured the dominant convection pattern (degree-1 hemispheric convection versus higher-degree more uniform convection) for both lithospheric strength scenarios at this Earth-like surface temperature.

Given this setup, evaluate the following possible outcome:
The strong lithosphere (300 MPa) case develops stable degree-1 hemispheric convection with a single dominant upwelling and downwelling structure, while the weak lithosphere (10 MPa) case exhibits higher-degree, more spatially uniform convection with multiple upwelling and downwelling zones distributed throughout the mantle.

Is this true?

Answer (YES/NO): NO